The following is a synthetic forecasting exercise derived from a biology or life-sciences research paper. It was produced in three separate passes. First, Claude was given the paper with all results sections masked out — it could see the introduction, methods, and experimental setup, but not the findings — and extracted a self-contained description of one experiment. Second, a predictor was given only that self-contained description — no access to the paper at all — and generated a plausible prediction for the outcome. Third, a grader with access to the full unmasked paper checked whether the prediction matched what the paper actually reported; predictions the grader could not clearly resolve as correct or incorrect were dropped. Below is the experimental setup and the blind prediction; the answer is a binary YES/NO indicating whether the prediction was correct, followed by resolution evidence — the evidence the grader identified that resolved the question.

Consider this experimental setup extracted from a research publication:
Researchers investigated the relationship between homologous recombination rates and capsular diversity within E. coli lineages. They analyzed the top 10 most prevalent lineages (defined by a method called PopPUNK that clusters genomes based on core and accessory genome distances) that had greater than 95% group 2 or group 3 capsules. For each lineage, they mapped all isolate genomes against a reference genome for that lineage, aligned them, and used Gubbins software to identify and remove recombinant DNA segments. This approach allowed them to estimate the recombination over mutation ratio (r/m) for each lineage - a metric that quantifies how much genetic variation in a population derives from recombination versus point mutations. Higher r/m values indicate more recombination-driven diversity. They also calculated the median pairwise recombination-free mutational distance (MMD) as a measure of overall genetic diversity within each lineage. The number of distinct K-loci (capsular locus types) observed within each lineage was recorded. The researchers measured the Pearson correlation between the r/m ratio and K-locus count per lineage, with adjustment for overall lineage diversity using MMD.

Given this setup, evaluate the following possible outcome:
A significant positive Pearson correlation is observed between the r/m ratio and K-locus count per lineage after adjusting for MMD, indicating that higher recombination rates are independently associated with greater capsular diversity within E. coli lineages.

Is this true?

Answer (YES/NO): YES